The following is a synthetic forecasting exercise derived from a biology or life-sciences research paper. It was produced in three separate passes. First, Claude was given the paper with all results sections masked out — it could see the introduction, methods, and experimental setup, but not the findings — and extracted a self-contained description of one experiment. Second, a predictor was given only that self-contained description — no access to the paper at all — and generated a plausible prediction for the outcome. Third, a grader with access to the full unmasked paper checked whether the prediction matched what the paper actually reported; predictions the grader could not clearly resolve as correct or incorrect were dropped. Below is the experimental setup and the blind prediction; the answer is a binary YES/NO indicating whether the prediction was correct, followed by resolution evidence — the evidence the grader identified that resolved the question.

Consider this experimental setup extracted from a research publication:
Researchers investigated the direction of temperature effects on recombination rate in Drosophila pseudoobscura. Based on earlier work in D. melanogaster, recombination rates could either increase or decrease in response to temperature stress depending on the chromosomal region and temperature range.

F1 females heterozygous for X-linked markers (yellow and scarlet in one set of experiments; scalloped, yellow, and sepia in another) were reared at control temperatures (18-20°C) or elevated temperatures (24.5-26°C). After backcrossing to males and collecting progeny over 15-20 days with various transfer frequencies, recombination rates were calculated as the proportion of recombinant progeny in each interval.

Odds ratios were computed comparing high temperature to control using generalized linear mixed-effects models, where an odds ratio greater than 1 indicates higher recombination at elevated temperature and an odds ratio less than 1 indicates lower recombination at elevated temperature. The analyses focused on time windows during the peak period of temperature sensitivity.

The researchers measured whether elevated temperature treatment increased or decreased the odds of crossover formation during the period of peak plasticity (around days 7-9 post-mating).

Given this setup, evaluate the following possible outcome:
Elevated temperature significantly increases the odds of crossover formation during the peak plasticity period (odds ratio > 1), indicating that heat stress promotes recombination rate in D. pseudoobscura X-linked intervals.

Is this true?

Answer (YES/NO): YES